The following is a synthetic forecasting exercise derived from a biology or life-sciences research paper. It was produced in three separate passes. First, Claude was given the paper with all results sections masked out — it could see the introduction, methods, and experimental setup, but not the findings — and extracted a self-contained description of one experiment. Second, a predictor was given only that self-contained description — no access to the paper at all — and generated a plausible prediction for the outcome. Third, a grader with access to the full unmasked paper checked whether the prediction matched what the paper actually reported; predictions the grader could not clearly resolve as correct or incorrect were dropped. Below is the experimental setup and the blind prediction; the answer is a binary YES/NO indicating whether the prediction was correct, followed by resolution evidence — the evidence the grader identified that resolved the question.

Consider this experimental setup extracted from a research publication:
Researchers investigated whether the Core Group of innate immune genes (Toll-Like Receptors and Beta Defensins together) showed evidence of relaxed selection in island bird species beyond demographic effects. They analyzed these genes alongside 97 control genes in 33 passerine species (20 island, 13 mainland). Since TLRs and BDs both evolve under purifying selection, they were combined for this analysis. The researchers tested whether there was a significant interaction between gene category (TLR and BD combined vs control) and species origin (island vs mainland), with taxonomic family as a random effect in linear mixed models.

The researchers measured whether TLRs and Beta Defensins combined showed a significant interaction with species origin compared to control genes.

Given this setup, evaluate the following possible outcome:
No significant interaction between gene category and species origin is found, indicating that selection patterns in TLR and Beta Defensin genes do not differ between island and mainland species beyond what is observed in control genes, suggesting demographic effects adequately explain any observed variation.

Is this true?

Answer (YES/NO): YES